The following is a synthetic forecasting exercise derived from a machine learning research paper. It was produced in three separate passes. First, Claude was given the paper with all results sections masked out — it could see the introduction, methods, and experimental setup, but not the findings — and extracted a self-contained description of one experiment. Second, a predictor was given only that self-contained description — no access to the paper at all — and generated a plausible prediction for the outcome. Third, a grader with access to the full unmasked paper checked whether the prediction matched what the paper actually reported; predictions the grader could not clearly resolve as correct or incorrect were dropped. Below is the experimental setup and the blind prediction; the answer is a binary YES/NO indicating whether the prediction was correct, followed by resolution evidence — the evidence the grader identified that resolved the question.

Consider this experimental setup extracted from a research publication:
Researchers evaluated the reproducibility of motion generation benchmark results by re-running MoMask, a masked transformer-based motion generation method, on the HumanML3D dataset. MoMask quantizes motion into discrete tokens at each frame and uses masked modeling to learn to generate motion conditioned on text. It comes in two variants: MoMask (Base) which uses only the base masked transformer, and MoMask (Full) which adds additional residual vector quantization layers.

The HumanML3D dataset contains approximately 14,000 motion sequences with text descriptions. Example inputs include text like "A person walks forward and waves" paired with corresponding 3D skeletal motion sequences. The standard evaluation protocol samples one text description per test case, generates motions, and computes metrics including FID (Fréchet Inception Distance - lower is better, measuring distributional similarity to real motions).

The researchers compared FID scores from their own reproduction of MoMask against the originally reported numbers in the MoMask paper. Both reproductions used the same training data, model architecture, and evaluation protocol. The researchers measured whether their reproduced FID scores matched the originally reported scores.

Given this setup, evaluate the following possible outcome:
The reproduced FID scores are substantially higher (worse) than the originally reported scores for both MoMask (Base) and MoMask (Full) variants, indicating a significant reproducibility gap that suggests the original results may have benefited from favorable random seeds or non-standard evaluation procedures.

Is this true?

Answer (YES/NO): YES